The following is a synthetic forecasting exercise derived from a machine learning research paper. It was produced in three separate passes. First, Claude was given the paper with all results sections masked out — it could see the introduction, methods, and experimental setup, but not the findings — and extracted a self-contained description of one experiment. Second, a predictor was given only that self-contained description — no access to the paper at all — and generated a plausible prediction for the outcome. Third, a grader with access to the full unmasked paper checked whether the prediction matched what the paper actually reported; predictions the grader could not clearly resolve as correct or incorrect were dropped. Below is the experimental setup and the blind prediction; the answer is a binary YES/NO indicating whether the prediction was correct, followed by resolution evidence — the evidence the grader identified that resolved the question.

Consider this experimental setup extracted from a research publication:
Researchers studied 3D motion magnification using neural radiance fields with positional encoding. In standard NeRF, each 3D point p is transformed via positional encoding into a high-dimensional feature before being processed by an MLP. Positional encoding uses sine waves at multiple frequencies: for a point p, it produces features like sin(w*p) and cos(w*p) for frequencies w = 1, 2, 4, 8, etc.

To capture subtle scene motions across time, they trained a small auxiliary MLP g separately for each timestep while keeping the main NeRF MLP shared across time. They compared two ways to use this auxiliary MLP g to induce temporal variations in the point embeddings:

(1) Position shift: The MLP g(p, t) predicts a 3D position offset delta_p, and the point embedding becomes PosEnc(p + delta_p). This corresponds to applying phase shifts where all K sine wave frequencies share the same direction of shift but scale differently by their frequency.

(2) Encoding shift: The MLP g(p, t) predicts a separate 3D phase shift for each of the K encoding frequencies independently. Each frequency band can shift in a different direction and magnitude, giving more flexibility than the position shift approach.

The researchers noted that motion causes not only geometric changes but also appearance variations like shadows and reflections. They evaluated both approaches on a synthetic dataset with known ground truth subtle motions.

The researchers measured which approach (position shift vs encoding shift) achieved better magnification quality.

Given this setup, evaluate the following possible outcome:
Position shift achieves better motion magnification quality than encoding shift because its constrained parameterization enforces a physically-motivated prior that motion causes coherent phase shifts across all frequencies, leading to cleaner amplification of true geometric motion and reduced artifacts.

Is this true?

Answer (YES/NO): NO